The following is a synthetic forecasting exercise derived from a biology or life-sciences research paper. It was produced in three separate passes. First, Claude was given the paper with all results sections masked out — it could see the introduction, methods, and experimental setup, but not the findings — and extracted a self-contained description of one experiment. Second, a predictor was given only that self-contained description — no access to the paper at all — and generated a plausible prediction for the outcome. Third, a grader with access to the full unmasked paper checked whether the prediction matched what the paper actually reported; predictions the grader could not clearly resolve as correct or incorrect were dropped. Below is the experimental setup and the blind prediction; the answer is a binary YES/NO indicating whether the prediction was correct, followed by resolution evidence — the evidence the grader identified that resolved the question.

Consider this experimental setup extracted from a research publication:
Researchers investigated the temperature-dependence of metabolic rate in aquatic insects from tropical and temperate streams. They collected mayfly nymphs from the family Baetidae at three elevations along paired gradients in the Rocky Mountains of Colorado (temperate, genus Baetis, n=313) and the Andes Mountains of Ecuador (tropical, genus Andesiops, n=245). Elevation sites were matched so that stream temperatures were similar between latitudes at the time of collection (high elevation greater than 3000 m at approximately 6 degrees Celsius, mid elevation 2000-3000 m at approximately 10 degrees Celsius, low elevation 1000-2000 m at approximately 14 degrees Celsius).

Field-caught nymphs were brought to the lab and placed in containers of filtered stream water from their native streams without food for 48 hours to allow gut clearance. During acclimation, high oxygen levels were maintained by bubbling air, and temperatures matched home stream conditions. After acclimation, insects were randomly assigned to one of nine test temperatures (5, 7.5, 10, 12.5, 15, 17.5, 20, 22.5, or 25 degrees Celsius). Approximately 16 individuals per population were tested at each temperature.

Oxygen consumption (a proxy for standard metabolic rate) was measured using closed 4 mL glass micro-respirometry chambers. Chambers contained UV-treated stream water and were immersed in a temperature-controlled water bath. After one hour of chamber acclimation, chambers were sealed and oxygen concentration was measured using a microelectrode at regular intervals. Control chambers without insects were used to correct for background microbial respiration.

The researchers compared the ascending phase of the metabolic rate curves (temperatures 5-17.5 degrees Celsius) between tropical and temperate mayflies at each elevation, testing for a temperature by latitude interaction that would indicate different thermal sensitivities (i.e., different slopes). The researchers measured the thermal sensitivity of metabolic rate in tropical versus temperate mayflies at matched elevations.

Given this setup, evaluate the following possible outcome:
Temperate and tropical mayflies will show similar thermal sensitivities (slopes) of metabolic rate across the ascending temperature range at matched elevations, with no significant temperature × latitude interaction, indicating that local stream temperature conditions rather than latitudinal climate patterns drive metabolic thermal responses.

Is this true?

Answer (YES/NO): NO